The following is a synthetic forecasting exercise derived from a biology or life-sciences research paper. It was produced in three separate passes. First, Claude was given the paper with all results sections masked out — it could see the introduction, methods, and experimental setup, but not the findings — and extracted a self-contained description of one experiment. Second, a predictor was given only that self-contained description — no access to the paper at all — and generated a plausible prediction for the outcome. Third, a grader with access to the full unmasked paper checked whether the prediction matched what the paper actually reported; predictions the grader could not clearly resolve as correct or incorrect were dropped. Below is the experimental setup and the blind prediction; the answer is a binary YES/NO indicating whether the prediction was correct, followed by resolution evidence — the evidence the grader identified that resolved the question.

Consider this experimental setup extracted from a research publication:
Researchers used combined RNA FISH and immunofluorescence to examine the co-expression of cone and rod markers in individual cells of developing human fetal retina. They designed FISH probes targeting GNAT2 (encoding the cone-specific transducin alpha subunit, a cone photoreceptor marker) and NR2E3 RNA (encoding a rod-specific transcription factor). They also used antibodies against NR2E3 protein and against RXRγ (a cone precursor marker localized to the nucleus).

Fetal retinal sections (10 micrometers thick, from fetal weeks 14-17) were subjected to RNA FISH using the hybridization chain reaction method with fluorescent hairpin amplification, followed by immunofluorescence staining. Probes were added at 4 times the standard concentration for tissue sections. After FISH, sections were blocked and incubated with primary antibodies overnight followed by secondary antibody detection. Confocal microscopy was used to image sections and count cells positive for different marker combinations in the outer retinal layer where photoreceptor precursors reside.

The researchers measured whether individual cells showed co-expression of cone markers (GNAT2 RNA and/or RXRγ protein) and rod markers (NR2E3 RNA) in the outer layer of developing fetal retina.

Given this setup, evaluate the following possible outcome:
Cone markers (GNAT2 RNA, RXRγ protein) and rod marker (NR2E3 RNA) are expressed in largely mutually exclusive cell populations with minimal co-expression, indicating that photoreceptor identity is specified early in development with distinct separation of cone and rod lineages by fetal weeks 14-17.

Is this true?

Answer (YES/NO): NO